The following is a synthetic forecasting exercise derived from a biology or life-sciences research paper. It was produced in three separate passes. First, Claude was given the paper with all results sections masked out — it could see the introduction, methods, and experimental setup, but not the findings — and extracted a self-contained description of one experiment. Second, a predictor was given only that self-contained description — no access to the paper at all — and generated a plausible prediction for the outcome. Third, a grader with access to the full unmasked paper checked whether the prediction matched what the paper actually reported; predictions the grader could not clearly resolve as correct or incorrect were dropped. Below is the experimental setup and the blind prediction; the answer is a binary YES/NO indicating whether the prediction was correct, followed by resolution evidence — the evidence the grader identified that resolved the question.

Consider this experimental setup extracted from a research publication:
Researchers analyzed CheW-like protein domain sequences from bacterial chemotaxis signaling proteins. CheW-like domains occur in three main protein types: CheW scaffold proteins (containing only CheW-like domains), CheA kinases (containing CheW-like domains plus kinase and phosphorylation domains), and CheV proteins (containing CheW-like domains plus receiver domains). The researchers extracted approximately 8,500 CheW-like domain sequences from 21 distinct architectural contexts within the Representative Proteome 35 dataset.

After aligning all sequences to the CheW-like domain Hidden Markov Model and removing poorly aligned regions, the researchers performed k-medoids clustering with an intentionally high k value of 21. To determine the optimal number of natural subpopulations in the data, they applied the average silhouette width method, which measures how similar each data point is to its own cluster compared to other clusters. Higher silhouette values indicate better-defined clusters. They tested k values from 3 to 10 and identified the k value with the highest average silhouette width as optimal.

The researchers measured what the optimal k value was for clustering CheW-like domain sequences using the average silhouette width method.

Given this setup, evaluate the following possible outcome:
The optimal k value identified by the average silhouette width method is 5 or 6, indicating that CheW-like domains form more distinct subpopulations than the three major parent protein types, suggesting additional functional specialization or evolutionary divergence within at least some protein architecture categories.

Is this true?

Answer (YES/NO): NO